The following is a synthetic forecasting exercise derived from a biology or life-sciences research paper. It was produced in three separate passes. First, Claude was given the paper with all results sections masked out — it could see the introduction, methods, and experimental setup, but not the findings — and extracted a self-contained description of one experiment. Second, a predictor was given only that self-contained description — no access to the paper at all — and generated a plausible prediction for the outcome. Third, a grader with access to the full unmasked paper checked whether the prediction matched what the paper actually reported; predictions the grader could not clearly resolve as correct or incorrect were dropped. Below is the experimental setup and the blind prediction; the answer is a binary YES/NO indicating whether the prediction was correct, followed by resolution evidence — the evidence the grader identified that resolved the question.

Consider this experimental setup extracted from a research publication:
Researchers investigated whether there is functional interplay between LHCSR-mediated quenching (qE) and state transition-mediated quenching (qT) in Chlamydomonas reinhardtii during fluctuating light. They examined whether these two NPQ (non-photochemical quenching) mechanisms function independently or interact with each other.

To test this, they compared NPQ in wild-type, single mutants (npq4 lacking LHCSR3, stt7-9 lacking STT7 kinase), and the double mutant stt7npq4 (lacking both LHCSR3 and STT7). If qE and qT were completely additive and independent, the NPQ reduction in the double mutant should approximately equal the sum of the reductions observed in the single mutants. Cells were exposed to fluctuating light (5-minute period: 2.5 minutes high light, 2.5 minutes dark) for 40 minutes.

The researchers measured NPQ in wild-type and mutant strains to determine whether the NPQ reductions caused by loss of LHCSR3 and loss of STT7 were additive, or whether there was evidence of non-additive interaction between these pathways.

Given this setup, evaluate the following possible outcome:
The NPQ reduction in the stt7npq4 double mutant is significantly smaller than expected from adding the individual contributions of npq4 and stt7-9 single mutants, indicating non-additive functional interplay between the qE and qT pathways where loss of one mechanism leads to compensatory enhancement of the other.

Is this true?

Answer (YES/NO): NO